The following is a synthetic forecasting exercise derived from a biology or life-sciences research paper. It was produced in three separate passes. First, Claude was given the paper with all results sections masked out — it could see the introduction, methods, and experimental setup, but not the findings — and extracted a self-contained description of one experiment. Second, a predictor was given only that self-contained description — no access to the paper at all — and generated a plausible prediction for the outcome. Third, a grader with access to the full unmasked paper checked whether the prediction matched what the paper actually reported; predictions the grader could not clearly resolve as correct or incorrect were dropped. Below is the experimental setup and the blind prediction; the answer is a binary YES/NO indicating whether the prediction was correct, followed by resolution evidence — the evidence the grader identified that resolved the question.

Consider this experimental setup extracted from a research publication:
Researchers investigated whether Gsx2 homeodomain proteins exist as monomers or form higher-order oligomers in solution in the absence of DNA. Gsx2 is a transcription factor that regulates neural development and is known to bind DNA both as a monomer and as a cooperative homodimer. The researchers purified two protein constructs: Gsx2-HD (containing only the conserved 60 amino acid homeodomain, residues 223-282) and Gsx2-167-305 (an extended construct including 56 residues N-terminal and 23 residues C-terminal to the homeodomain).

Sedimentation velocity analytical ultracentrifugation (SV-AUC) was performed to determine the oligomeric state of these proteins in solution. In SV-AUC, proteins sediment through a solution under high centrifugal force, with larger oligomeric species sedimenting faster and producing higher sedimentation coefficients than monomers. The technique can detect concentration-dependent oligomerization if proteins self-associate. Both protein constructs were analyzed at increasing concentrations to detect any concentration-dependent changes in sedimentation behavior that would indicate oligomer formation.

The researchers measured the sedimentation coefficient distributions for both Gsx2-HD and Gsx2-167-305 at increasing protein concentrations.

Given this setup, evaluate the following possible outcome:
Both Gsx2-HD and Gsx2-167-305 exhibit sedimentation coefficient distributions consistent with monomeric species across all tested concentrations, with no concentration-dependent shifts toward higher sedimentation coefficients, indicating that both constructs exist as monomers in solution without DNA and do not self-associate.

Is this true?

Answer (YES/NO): YES